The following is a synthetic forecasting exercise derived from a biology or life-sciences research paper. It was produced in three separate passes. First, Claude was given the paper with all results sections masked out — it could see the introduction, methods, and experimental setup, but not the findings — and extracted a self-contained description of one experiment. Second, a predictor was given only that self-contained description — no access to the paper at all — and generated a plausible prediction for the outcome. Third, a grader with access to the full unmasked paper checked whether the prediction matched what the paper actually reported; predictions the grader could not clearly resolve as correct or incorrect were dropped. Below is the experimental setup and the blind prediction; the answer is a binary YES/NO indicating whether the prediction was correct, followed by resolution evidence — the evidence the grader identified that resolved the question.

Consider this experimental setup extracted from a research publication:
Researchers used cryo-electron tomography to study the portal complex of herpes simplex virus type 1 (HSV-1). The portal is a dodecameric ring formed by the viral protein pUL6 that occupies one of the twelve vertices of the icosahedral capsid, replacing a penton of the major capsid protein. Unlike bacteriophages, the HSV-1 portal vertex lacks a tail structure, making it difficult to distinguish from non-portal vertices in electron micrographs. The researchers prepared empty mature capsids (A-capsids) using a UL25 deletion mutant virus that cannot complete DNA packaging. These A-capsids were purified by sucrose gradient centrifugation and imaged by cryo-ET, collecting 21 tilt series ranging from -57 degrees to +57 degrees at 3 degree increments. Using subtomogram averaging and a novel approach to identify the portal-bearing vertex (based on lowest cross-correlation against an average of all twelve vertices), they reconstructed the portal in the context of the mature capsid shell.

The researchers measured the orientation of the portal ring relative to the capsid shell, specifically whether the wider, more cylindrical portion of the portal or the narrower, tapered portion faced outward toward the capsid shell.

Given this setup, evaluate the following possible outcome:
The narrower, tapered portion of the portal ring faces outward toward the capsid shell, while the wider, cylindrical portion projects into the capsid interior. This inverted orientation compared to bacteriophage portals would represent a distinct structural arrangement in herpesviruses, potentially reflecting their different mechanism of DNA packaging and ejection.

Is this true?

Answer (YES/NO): YES